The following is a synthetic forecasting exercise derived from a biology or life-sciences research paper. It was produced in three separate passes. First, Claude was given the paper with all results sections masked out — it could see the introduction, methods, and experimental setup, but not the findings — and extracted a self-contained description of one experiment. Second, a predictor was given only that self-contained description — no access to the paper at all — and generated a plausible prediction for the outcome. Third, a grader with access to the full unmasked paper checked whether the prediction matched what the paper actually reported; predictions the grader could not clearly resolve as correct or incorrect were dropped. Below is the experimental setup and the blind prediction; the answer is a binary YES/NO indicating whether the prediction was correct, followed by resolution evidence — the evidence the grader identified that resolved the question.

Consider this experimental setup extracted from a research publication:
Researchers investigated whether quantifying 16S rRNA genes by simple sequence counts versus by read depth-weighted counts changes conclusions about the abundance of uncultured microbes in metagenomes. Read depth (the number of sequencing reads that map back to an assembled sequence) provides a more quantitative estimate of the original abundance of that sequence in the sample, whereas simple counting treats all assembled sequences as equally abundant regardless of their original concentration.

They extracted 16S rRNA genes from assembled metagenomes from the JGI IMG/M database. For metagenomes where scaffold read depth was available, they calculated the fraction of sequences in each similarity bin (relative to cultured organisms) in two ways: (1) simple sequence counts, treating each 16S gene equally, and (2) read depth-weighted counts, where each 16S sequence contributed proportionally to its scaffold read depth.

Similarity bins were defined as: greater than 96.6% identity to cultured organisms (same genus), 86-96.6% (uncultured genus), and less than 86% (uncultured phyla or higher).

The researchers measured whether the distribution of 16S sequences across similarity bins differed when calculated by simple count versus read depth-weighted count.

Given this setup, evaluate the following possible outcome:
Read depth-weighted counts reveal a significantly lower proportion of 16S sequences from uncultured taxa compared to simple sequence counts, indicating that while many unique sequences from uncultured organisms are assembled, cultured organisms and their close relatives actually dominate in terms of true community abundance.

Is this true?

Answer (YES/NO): NO